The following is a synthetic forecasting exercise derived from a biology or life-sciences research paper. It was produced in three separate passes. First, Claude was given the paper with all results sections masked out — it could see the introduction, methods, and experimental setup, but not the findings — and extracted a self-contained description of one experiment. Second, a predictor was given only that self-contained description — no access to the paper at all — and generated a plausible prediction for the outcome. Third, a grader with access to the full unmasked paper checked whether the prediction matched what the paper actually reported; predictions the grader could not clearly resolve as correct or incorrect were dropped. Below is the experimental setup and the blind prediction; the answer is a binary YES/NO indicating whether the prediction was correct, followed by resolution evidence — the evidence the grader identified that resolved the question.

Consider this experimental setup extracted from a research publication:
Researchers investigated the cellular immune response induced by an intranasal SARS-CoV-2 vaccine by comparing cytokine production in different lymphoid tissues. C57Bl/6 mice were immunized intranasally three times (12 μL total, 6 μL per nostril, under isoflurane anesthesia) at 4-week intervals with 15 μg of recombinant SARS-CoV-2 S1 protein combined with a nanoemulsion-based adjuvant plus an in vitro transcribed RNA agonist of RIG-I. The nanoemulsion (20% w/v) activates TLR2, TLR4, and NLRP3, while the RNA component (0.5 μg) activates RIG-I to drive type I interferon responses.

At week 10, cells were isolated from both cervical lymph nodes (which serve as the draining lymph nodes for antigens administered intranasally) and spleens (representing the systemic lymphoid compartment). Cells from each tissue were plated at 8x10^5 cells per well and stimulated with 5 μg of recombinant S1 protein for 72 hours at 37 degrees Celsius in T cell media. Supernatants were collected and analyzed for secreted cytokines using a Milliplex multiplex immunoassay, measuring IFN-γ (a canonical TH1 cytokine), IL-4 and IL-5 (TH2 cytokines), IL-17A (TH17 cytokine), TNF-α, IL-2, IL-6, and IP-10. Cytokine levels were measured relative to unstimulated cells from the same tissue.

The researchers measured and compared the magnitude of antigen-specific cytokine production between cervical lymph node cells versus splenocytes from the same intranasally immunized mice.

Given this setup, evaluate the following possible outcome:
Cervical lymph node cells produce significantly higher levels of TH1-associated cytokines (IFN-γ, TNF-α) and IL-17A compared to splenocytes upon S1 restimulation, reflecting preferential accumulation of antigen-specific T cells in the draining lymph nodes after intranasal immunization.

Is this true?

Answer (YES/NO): NO